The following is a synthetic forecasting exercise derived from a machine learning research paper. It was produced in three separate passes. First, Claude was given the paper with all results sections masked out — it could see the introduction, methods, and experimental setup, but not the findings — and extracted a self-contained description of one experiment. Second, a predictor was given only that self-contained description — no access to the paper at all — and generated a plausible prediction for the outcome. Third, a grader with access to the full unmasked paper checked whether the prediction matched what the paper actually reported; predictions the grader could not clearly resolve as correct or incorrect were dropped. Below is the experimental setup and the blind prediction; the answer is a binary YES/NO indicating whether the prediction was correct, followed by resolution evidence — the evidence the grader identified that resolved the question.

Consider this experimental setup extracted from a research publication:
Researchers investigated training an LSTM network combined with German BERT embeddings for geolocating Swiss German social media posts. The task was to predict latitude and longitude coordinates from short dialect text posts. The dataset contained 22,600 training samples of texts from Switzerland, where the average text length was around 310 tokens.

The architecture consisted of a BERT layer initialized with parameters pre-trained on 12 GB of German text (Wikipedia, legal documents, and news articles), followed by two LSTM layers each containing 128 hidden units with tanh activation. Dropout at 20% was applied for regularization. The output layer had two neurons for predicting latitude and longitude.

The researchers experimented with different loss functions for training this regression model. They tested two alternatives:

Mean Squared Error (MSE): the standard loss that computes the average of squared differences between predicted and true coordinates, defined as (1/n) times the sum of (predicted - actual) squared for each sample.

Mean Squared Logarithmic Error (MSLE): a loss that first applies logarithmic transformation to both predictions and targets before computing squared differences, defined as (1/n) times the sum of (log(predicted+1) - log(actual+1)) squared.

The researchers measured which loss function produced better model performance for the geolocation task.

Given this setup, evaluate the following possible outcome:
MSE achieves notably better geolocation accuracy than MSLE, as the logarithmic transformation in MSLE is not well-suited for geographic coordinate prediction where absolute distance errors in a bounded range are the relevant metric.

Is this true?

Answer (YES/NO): NO